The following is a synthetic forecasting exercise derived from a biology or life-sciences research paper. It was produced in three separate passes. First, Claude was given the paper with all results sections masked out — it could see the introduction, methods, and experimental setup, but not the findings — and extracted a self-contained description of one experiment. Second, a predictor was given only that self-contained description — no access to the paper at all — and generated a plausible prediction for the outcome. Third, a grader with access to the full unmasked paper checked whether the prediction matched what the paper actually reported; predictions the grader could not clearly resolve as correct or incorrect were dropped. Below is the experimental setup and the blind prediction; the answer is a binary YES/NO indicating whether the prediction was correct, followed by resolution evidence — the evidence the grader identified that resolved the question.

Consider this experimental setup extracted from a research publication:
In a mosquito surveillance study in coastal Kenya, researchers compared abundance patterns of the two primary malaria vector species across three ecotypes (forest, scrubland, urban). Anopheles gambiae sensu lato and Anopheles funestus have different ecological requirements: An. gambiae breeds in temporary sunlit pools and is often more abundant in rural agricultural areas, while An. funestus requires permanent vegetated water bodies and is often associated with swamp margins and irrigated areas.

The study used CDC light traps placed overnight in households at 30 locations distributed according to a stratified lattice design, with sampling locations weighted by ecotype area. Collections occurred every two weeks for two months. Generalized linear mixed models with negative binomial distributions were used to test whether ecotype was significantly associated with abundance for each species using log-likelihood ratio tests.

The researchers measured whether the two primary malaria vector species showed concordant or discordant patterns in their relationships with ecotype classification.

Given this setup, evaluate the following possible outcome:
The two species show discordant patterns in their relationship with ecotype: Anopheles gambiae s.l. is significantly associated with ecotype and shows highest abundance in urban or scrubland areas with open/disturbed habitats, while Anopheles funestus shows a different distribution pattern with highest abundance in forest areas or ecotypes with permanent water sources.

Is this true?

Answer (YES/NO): NO